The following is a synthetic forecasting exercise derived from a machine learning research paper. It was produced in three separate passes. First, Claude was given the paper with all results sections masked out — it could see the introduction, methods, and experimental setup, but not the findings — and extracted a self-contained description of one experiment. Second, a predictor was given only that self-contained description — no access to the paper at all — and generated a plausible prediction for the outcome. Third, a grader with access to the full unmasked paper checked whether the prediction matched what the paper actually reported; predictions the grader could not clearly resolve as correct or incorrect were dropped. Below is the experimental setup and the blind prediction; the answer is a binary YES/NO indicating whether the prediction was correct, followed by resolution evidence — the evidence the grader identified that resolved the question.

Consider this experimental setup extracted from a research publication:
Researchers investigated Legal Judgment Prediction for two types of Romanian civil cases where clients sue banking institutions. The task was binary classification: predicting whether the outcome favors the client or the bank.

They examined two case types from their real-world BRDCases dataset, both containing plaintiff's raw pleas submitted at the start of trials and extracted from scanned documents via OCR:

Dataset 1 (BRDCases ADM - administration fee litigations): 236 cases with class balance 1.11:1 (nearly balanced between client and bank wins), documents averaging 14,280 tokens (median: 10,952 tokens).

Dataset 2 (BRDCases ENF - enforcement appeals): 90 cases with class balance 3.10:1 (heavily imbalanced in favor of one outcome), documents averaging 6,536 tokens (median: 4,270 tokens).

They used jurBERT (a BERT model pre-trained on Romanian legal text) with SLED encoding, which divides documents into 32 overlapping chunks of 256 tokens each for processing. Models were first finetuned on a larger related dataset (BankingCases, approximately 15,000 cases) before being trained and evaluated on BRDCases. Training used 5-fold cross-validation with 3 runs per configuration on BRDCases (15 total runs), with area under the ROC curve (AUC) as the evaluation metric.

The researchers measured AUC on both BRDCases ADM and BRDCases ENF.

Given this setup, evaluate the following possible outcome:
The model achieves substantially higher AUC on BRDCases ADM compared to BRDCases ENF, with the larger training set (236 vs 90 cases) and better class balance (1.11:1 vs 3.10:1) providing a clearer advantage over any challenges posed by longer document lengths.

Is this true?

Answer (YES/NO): YES